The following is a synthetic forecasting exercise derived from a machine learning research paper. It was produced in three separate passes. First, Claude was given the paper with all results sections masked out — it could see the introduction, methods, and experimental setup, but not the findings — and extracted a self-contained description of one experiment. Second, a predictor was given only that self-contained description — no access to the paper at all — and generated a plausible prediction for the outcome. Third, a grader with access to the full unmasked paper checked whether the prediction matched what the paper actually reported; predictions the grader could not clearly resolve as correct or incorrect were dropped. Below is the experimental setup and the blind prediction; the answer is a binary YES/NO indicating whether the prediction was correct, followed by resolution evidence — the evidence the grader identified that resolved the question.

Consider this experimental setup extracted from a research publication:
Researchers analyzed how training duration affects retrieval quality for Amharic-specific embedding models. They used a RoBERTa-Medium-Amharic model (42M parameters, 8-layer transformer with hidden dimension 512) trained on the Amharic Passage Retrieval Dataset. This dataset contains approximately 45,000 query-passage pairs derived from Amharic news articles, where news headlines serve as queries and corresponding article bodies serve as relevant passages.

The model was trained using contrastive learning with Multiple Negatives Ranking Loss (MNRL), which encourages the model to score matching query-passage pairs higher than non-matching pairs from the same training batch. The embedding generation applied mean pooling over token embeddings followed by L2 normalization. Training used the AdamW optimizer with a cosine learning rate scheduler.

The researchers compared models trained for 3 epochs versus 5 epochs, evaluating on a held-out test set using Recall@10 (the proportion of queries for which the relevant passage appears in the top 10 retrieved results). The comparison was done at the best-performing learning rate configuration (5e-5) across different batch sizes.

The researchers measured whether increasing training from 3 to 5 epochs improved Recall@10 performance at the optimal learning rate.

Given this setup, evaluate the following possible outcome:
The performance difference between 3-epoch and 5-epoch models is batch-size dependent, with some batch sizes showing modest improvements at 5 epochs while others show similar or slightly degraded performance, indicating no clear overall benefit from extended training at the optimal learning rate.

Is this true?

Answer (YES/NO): NO